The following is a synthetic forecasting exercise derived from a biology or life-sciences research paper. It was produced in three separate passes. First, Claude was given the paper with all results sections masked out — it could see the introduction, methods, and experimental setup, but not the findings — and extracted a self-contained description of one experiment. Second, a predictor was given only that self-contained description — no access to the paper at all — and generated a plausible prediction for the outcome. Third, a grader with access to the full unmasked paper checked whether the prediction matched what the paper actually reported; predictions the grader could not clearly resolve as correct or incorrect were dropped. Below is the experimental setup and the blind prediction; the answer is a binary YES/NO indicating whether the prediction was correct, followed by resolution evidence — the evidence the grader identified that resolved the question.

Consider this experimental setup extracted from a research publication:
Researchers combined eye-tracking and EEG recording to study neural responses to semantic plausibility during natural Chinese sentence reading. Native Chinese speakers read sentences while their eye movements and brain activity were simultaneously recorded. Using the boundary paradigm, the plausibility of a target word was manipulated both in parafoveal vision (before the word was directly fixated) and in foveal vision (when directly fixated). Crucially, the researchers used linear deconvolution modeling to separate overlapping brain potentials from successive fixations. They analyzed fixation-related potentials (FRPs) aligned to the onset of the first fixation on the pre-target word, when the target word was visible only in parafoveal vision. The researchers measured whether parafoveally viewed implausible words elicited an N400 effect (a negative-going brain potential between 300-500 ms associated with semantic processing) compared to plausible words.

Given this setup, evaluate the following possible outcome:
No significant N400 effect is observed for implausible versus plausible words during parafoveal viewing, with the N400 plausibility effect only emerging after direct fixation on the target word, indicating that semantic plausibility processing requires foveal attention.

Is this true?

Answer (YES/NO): NO